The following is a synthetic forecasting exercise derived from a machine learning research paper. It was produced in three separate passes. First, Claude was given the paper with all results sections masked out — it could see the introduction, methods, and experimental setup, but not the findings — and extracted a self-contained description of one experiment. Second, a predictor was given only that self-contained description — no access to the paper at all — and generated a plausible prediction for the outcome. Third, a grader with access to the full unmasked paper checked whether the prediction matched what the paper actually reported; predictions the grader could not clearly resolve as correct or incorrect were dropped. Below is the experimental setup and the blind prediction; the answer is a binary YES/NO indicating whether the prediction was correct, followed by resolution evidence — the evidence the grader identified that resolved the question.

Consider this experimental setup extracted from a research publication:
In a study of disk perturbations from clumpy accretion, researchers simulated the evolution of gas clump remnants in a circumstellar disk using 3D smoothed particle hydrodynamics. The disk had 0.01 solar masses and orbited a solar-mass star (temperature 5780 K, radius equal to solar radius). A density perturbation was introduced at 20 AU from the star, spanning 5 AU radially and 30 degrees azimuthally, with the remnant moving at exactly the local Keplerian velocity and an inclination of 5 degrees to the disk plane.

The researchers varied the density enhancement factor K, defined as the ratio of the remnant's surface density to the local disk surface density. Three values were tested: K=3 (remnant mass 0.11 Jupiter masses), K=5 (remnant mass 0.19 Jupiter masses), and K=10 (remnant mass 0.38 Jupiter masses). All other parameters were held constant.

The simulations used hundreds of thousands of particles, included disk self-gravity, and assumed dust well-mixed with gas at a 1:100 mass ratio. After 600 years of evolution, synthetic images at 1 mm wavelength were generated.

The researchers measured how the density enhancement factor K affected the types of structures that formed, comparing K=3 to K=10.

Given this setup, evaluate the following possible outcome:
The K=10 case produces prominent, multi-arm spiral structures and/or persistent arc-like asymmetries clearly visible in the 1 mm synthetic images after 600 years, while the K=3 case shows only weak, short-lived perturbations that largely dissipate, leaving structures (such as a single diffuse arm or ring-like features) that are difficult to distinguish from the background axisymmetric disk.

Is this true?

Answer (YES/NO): NO